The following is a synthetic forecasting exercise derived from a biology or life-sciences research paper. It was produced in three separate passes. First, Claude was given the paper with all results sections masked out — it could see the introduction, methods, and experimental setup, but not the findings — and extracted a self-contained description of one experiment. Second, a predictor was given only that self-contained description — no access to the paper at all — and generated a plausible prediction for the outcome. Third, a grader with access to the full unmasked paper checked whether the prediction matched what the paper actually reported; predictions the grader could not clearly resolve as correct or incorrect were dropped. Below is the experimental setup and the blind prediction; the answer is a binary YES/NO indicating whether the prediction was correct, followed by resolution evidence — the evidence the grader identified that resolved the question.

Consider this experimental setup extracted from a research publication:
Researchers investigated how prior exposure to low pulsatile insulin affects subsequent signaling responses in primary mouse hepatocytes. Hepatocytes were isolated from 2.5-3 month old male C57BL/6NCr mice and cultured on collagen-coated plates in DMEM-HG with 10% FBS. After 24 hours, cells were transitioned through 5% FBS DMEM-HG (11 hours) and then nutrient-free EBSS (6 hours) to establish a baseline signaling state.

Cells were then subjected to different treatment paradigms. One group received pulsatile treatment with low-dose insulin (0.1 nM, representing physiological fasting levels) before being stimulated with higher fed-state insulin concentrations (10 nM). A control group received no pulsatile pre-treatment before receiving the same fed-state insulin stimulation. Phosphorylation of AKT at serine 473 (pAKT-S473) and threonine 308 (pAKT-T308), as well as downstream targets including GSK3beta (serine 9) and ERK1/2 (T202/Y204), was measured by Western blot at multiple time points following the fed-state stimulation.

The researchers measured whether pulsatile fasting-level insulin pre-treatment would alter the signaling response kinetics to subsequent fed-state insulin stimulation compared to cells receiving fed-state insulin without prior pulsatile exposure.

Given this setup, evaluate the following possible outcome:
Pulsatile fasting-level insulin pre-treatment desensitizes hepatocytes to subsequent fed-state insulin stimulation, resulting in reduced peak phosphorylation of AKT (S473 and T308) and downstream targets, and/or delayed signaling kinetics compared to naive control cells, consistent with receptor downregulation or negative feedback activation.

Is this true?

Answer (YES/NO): NO